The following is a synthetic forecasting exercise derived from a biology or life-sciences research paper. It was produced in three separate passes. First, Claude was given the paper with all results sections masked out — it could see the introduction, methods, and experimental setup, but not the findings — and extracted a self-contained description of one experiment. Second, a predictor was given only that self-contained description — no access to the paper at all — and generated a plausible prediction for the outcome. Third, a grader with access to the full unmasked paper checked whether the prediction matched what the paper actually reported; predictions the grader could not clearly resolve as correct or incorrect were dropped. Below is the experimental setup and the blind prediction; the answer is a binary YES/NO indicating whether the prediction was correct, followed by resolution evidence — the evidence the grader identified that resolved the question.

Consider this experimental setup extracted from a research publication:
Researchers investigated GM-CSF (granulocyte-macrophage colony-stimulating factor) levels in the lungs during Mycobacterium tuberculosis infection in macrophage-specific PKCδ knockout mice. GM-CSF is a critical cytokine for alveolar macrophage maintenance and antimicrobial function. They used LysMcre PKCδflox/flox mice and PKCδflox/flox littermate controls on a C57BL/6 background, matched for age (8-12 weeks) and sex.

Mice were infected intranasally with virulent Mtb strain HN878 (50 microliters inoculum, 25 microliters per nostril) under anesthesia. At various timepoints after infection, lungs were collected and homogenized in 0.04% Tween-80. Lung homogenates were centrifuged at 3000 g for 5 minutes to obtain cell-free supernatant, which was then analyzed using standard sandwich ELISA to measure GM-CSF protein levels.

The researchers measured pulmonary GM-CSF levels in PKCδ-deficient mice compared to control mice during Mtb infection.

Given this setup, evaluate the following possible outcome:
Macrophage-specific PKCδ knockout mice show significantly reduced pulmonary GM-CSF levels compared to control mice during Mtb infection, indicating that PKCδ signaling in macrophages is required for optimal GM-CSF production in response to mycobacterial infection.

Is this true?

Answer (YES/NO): YES